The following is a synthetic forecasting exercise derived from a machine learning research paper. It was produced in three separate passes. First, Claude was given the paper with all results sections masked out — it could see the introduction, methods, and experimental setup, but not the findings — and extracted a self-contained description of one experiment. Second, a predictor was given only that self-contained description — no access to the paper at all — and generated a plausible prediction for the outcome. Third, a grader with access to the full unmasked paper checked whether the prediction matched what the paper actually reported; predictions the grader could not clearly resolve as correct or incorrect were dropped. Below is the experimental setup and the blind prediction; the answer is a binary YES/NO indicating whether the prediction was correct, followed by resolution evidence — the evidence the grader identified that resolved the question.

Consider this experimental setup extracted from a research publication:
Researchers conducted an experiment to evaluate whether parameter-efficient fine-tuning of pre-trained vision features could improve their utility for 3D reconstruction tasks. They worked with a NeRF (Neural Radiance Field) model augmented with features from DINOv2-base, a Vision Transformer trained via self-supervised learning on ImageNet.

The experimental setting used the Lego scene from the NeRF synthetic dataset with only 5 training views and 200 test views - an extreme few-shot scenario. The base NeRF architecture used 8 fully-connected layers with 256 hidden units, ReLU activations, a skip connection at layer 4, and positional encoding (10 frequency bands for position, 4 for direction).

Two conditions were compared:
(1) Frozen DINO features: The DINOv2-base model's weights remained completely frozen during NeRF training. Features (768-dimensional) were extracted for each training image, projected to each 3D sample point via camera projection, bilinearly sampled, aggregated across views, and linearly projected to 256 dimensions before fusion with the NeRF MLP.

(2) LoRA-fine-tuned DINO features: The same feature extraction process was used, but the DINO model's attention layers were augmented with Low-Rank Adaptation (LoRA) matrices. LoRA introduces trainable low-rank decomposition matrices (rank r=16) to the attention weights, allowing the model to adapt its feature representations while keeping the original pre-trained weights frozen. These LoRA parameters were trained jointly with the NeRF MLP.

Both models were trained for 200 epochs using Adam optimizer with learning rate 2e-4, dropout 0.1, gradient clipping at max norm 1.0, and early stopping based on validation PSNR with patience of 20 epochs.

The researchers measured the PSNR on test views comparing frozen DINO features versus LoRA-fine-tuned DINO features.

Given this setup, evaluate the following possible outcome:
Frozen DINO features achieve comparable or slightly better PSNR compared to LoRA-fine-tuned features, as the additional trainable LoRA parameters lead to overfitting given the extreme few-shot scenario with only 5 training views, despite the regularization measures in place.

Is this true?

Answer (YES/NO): YES